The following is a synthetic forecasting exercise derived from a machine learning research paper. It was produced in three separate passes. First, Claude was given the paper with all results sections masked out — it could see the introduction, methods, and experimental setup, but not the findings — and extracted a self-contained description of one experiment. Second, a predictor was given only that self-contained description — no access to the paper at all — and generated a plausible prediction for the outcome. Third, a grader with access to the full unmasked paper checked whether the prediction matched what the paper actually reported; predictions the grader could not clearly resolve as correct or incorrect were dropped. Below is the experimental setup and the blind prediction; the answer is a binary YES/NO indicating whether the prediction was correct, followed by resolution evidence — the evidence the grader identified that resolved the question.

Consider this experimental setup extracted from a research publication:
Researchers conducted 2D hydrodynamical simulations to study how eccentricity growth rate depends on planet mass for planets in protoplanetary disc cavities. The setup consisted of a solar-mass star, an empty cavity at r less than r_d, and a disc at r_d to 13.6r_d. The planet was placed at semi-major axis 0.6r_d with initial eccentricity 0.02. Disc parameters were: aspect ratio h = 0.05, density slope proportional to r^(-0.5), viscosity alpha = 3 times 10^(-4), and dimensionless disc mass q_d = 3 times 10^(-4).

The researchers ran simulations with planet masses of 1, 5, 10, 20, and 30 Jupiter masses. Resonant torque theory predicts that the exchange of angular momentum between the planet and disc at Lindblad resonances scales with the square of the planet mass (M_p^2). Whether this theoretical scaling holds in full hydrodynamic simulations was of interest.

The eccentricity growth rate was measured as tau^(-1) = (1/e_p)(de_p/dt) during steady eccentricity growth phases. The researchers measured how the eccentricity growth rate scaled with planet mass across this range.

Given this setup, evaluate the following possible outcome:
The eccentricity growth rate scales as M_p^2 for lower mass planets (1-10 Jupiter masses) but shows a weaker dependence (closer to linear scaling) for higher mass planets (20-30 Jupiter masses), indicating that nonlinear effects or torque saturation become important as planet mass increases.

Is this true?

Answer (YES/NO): NO